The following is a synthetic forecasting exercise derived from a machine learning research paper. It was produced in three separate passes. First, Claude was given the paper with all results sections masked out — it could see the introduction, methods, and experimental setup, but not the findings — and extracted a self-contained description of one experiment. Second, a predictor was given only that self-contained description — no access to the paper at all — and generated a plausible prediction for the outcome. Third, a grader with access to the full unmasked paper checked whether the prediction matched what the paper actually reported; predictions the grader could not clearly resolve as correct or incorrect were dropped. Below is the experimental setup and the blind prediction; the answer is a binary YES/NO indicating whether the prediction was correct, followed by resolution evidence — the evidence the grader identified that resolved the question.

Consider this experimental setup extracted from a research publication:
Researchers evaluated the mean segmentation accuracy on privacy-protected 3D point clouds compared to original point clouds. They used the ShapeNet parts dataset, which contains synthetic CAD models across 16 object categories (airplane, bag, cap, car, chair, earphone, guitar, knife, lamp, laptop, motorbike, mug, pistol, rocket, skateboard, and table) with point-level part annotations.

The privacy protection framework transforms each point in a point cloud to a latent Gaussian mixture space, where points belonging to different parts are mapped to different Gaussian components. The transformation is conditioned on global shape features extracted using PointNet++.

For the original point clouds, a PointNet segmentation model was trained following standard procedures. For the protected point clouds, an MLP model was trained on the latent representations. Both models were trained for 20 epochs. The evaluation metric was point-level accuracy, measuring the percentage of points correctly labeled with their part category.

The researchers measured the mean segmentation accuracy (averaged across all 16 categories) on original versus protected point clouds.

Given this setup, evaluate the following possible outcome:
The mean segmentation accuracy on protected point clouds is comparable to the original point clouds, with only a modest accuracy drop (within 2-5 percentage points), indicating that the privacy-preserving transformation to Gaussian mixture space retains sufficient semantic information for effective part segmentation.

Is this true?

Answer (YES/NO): NO